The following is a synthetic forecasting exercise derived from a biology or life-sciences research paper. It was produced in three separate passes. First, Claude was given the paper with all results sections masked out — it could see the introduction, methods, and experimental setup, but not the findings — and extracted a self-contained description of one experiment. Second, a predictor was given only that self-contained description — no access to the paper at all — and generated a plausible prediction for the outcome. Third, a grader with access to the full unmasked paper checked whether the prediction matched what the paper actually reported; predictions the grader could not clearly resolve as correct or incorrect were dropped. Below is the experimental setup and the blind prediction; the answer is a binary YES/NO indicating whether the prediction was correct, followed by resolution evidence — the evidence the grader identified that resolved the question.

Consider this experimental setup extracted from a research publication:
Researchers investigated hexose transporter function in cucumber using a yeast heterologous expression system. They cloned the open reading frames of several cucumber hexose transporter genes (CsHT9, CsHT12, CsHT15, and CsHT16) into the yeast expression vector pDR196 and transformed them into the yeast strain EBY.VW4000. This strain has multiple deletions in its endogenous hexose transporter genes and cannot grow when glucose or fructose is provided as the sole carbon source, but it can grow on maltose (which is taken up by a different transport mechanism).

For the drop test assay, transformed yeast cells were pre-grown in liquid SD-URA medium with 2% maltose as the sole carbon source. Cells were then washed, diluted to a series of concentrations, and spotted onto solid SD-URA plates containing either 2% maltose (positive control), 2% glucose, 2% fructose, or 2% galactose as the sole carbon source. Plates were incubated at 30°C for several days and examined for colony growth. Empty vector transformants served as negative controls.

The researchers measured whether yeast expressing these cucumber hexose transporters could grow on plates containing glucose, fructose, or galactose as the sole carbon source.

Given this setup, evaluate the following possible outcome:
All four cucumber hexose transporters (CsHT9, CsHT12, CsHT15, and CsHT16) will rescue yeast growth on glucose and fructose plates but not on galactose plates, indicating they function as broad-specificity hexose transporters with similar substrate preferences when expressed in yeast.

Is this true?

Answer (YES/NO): NO